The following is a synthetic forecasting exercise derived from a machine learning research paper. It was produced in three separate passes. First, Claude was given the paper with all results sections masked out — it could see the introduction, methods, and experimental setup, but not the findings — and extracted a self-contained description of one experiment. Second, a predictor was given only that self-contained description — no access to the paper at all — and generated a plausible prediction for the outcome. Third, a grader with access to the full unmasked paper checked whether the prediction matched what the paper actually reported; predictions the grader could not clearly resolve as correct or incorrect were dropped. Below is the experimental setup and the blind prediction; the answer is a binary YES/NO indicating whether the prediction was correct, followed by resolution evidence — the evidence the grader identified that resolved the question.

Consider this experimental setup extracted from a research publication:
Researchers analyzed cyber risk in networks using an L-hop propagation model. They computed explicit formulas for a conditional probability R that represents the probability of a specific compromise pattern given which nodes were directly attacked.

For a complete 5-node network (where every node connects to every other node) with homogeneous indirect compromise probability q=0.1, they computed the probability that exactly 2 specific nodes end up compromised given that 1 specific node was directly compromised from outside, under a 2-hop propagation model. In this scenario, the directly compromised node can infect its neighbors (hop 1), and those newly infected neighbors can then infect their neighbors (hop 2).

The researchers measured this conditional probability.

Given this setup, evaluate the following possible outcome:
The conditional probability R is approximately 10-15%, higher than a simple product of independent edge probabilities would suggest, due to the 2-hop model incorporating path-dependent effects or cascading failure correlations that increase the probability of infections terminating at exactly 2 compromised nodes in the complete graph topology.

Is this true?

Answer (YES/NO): NO